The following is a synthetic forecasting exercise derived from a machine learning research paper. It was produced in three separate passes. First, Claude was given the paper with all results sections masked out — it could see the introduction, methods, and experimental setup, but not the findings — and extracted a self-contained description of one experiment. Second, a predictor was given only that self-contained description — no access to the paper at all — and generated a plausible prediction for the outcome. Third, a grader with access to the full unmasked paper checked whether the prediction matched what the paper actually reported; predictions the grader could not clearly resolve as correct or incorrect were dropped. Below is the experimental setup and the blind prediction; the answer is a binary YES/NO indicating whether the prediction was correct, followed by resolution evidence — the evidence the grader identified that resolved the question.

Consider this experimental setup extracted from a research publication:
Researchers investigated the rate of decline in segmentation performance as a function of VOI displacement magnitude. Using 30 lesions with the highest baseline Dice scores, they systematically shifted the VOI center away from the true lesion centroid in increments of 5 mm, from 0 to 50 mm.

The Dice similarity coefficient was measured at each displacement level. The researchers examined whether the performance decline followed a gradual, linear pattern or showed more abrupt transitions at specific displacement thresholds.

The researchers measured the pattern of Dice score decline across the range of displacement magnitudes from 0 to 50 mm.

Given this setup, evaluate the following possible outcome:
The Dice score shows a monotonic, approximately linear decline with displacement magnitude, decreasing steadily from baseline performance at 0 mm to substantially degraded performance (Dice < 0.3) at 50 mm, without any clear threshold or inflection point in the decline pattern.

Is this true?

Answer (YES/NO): NO